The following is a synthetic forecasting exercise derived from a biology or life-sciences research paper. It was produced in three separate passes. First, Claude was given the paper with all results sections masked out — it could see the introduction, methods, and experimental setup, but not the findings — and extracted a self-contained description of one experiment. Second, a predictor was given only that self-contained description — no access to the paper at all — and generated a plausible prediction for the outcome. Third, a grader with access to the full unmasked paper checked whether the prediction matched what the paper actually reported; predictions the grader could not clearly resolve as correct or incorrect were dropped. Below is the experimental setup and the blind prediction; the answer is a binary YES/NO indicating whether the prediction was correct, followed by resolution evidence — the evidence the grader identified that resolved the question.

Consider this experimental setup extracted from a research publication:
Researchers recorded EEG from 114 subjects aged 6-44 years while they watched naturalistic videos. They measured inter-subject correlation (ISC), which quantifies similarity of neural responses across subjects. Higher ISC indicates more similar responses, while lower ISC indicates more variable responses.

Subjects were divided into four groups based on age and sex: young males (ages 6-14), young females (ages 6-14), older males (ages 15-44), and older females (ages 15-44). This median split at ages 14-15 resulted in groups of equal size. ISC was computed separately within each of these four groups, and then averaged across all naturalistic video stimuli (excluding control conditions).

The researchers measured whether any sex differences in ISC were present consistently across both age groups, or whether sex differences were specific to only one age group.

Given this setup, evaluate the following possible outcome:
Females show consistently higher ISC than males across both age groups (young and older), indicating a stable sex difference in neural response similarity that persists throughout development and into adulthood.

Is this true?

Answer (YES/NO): NO